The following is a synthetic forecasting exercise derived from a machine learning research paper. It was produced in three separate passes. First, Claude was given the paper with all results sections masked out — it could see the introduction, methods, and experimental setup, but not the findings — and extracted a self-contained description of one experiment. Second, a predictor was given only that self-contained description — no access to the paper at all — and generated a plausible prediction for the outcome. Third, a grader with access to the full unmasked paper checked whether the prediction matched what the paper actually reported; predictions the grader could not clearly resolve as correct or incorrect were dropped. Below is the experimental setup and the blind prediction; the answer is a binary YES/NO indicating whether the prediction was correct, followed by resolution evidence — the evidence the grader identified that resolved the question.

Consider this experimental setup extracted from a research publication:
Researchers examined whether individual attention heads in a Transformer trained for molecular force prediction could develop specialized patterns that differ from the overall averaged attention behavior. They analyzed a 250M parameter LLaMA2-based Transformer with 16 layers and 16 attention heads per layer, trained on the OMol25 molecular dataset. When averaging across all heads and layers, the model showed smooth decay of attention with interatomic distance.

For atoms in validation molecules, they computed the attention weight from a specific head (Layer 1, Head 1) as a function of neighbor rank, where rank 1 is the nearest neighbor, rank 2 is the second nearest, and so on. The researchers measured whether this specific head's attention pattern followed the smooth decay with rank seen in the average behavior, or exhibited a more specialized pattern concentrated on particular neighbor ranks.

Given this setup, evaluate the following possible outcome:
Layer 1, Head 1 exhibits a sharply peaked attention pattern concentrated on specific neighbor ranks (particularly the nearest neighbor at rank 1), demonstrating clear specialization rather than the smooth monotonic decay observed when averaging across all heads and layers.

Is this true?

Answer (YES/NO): YES